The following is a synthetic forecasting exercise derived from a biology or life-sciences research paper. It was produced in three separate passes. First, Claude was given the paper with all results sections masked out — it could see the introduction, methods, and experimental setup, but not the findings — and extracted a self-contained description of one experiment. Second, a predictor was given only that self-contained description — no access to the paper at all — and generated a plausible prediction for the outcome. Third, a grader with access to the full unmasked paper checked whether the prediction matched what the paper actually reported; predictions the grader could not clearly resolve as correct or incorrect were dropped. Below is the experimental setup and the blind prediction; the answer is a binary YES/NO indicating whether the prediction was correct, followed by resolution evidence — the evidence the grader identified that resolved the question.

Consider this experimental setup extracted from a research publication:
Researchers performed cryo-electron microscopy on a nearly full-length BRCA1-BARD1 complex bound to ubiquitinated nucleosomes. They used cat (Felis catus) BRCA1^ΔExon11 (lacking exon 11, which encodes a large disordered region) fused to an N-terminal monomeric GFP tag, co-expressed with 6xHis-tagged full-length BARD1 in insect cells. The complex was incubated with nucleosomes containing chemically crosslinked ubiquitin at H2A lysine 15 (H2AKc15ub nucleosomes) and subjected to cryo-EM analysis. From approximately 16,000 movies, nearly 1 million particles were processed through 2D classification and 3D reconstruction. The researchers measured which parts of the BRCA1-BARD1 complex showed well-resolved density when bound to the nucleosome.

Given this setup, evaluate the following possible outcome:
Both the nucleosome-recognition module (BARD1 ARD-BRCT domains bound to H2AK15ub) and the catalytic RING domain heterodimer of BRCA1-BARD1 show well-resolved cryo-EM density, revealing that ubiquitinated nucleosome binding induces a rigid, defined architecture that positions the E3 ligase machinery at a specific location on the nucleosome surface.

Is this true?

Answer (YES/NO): NO